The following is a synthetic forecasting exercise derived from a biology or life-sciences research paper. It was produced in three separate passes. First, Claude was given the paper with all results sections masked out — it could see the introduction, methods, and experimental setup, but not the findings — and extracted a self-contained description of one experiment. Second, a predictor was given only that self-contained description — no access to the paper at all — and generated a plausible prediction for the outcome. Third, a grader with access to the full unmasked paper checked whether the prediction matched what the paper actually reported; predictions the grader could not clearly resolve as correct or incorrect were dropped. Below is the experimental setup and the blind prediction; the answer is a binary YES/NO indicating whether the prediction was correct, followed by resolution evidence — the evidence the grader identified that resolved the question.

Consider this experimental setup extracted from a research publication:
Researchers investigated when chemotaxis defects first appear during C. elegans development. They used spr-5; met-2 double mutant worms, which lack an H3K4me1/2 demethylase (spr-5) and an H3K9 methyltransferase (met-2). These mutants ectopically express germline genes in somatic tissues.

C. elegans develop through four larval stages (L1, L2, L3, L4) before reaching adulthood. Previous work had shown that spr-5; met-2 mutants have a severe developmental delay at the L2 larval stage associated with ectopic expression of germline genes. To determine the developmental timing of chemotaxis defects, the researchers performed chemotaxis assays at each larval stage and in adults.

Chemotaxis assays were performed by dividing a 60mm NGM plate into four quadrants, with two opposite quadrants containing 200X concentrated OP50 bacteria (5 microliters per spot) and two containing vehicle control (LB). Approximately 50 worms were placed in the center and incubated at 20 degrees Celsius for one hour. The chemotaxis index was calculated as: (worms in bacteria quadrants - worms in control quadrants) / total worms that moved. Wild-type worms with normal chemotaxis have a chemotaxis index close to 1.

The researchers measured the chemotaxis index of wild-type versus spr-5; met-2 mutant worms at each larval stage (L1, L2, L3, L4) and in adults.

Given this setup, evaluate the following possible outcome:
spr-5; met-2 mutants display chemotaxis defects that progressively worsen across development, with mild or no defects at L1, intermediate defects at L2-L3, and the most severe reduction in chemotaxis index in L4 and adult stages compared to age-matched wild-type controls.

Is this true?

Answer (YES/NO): NO